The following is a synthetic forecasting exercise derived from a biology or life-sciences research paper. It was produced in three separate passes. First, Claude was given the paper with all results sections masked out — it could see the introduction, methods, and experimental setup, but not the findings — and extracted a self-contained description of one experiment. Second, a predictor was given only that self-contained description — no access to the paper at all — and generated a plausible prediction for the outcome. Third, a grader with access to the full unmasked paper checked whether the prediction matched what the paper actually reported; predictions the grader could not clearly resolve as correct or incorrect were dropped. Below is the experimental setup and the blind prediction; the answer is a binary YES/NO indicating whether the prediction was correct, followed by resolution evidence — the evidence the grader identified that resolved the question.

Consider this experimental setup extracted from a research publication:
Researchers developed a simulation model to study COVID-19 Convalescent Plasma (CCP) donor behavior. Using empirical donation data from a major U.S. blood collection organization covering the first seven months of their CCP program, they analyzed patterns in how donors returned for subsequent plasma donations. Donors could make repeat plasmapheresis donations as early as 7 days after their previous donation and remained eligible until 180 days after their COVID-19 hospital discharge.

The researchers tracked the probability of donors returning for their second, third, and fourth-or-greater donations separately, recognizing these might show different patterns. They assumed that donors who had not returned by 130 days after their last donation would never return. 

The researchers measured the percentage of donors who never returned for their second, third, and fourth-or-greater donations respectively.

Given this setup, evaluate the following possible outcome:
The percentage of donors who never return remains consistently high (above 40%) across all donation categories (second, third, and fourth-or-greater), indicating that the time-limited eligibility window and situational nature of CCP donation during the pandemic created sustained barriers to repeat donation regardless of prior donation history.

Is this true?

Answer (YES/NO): NO